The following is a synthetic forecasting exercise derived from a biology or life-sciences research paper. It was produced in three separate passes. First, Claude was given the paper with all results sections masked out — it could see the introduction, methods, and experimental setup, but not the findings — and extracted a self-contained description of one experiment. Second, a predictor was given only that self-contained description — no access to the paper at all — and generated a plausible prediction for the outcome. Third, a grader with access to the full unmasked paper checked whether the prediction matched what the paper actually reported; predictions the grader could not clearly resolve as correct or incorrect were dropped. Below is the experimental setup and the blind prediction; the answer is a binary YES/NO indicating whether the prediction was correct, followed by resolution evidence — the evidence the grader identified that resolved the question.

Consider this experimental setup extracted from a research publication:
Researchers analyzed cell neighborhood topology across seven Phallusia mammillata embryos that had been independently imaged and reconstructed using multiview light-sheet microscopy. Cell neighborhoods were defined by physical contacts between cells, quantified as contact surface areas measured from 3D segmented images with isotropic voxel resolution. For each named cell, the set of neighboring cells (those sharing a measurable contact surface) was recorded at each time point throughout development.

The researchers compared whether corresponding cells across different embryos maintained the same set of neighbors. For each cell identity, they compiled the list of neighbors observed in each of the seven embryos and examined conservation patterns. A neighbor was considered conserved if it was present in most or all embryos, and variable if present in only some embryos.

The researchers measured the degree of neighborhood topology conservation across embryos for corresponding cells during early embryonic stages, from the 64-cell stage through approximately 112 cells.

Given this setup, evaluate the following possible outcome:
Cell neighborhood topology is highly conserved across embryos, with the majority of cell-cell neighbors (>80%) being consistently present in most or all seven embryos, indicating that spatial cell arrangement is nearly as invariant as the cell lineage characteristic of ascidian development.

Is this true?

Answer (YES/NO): YES